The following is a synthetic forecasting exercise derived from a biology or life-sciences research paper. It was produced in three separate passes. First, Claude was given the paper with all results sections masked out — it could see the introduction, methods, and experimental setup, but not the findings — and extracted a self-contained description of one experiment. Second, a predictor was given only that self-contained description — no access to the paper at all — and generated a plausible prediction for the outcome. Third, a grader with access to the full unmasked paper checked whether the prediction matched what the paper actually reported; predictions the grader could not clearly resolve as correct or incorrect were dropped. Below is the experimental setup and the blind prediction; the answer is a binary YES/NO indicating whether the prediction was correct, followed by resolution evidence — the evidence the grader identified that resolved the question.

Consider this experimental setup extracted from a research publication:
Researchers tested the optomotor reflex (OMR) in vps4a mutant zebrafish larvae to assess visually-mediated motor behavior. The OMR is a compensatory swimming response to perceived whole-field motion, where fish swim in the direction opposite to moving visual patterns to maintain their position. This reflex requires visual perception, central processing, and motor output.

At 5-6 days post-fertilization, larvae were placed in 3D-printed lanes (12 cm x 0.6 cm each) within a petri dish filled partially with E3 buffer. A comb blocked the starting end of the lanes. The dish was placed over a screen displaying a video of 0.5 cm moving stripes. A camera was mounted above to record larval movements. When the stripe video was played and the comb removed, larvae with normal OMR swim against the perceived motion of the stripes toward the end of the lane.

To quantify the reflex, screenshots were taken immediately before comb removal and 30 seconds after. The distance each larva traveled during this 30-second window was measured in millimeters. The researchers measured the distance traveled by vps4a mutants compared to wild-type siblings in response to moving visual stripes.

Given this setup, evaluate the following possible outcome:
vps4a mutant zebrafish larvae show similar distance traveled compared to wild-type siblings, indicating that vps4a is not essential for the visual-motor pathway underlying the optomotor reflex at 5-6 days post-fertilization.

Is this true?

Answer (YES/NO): NO